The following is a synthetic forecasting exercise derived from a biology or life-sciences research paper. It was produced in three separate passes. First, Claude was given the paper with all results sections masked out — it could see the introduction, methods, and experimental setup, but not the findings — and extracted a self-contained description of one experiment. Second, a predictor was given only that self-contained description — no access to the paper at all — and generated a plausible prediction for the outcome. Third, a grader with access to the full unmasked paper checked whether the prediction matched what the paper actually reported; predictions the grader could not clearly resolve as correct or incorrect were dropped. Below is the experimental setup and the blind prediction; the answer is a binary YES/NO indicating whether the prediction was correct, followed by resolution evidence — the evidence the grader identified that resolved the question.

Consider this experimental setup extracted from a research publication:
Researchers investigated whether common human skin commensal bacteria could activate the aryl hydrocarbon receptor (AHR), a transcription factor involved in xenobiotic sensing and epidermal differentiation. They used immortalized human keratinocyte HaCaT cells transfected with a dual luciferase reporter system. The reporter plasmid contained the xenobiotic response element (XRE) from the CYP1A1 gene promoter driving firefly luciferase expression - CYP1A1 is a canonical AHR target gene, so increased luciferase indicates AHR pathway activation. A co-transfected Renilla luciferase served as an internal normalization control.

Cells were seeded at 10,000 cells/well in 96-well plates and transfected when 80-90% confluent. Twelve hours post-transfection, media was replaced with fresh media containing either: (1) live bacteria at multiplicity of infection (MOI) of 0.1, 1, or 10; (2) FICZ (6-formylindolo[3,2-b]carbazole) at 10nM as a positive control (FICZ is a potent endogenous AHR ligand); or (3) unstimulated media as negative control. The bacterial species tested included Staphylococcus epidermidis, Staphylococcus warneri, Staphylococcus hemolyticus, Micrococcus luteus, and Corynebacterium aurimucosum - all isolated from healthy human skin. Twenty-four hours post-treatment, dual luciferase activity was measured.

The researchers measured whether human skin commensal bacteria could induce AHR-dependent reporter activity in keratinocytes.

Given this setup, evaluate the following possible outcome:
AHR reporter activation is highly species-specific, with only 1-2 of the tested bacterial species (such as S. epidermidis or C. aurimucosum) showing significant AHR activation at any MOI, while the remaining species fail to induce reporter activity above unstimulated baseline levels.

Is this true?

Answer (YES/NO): NO